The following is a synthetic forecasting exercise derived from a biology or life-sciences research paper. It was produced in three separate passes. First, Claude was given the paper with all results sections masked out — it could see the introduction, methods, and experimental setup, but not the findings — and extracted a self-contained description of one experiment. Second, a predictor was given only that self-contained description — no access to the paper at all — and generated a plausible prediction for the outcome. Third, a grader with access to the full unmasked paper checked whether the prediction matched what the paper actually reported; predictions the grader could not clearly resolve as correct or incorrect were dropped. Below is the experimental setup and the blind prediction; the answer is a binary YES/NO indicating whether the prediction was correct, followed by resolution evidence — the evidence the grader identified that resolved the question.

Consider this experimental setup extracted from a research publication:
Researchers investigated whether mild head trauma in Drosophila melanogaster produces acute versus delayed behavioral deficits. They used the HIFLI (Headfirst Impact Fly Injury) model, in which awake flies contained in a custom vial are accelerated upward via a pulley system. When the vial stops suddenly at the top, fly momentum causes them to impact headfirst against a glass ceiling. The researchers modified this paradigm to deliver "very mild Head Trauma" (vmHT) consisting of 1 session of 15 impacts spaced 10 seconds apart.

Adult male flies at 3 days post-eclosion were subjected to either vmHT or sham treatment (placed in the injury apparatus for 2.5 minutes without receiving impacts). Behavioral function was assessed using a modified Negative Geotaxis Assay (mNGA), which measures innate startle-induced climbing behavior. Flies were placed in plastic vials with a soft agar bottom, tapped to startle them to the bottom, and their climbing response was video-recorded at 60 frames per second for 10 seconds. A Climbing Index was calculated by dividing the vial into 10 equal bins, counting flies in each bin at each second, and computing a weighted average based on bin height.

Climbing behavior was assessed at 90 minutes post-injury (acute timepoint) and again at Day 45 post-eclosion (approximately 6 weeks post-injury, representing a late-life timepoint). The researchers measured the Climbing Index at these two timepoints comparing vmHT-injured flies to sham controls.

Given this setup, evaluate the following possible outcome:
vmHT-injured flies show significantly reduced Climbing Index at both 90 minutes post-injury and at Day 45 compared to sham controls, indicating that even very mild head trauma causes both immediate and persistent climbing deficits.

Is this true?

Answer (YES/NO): NO